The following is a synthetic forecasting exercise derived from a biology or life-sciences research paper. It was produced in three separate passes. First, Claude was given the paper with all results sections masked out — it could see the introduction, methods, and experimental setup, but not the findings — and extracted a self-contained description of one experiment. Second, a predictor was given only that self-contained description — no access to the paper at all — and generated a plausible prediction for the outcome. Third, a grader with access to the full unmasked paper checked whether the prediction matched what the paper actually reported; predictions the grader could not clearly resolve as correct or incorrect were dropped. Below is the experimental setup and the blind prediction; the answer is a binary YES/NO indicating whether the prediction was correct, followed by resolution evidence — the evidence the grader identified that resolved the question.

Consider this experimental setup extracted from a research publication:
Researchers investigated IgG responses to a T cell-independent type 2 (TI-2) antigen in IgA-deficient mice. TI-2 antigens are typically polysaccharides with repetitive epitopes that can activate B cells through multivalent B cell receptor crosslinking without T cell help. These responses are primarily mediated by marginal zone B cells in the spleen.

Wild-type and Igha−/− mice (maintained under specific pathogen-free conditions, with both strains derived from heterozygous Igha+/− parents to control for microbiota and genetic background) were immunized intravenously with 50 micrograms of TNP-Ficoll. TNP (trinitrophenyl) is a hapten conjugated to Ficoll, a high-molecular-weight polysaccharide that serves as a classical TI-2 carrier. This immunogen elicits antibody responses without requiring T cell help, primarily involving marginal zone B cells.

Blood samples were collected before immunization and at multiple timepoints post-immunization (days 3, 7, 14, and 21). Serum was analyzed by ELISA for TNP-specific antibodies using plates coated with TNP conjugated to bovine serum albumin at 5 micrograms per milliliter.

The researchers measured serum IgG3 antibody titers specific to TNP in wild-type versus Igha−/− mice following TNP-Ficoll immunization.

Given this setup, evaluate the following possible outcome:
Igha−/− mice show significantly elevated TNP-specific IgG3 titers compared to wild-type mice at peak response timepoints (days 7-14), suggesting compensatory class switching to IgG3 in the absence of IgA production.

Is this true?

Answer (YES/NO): NO